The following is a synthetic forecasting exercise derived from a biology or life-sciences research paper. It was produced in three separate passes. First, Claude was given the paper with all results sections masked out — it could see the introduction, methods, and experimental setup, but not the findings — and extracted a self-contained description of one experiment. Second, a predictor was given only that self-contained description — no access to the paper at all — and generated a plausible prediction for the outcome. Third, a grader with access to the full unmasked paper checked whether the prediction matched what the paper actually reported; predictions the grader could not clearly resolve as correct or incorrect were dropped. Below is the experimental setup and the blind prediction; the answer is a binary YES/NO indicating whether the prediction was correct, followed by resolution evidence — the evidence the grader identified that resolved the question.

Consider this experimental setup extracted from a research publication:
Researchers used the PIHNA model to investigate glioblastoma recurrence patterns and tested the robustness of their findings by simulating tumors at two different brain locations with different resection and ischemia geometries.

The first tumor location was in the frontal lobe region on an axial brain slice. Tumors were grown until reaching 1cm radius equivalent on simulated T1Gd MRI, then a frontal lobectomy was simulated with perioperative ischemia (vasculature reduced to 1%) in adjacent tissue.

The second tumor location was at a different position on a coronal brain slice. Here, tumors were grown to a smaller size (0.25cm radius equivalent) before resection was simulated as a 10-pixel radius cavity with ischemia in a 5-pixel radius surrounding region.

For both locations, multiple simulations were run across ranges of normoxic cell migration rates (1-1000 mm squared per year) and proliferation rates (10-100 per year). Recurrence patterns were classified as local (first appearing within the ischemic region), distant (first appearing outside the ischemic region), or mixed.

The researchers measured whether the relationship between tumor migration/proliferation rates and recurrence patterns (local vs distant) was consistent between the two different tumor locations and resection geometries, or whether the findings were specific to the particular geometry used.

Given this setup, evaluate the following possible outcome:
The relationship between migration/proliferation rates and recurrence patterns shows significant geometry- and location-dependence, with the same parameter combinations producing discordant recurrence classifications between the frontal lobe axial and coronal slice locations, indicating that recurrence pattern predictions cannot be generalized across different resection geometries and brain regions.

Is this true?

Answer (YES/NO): NO